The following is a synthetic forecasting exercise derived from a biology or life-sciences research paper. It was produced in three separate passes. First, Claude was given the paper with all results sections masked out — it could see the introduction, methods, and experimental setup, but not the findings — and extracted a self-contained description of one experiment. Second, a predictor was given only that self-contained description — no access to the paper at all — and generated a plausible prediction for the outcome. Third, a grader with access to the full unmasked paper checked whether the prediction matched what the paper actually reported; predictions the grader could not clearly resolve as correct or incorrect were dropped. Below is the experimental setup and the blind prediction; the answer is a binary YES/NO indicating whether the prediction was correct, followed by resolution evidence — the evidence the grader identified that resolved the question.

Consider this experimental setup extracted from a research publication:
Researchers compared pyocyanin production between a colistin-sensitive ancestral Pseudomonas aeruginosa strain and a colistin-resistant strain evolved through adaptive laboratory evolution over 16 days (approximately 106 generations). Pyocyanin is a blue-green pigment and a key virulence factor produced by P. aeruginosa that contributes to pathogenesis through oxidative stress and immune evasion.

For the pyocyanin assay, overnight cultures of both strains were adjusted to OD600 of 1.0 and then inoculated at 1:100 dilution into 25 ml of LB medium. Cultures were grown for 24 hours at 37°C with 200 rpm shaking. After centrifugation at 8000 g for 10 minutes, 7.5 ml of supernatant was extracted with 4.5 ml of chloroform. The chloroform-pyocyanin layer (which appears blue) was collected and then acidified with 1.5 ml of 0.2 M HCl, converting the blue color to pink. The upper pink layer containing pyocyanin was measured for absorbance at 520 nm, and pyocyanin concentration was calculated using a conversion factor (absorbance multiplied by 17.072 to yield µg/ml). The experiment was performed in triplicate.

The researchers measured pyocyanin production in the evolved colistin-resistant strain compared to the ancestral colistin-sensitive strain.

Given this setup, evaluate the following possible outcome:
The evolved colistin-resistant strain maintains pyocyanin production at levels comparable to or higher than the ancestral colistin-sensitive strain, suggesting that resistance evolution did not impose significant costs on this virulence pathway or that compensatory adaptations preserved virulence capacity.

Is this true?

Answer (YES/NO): NO